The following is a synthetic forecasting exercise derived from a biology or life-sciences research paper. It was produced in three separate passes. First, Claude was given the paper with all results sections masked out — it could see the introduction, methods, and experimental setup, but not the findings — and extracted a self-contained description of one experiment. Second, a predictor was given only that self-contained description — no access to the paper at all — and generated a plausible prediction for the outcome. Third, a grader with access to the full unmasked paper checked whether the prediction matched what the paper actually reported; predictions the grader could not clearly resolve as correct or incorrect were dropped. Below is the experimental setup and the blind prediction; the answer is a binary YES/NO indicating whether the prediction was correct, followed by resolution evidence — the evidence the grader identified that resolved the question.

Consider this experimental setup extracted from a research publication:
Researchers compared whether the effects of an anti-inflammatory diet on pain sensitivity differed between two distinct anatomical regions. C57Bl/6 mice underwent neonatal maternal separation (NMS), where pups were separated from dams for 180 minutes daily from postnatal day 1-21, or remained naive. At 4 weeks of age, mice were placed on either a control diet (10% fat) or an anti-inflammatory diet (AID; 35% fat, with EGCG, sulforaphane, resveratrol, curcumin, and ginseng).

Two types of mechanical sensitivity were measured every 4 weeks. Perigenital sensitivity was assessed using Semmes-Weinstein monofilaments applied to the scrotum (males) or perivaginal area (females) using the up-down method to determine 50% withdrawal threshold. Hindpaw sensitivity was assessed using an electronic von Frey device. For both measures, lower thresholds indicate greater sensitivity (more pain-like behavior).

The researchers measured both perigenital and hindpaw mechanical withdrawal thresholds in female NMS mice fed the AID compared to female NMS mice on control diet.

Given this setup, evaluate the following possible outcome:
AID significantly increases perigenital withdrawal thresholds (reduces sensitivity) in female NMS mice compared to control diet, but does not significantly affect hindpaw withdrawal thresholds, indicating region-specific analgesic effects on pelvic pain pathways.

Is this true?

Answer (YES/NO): YES